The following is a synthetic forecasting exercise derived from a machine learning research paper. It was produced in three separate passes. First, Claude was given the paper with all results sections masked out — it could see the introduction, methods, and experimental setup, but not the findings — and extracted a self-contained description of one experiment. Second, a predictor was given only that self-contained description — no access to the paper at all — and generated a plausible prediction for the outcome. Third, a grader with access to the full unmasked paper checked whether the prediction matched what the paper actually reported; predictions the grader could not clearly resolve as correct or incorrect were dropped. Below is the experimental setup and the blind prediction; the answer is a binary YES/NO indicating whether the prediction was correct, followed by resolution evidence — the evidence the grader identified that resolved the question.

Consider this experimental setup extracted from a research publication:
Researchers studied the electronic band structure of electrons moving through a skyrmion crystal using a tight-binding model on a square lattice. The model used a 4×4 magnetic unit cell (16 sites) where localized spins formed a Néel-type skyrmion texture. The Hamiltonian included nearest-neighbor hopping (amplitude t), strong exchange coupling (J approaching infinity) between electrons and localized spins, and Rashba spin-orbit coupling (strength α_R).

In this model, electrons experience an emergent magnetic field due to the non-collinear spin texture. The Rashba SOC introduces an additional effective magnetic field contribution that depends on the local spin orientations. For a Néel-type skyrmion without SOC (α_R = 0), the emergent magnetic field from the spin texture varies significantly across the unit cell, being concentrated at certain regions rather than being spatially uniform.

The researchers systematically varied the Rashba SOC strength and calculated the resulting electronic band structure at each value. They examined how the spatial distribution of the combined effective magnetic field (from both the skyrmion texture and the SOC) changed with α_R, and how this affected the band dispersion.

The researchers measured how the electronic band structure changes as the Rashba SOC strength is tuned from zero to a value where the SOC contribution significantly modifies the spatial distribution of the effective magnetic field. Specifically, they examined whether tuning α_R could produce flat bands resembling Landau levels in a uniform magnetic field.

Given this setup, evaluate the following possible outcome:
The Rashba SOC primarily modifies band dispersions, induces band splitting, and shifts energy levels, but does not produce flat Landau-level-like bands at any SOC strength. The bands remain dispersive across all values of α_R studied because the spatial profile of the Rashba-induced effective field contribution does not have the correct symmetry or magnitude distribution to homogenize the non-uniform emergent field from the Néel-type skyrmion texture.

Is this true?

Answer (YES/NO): NO